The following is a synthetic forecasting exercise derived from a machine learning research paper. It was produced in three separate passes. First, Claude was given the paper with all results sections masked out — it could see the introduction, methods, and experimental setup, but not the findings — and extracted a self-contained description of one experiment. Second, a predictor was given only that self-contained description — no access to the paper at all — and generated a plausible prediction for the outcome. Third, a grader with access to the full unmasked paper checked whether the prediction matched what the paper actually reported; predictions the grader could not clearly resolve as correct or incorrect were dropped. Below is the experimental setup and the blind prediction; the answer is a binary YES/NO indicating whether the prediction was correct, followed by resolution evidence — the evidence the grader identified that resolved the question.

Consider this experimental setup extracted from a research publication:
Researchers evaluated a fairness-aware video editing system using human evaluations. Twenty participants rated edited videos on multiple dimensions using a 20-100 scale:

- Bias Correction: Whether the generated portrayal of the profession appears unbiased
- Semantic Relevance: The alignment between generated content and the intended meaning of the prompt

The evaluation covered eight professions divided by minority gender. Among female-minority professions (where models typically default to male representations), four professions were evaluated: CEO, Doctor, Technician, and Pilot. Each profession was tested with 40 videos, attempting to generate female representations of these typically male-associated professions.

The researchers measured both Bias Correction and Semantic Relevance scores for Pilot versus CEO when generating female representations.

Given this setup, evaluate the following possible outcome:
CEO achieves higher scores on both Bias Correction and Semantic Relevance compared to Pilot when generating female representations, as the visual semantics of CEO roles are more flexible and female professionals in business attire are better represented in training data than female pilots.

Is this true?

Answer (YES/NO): NO